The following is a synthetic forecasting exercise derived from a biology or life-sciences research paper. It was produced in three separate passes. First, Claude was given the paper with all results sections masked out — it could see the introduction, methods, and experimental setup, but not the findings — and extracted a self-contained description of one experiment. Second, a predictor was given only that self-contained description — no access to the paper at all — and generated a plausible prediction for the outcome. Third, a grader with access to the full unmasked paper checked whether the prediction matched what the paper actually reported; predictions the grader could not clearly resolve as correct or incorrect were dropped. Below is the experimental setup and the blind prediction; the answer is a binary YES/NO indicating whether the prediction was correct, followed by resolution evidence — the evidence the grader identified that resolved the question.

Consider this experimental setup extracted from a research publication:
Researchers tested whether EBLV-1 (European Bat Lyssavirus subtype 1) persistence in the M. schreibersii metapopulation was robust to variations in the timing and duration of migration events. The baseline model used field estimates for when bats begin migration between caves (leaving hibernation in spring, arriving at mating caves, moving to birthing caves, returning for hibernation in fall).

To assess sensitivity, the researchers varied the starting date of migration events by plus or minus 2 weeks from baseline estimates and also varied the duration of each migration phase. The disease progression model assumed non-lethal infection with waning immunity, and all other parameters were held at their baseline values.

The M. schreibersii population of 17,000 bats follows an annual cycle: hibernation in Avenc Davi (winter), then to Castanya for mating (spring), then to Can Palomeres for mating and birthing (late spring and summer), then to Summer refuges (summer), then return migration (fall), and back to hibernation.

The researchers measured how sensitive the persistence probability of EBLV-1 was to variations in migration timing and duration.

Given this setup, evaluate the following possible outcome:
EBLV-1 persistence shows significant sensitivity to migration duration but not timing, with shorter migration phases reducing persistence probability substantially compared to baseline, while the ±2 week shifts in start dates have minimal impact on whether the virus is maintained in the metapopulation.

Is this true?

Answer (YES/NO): NO